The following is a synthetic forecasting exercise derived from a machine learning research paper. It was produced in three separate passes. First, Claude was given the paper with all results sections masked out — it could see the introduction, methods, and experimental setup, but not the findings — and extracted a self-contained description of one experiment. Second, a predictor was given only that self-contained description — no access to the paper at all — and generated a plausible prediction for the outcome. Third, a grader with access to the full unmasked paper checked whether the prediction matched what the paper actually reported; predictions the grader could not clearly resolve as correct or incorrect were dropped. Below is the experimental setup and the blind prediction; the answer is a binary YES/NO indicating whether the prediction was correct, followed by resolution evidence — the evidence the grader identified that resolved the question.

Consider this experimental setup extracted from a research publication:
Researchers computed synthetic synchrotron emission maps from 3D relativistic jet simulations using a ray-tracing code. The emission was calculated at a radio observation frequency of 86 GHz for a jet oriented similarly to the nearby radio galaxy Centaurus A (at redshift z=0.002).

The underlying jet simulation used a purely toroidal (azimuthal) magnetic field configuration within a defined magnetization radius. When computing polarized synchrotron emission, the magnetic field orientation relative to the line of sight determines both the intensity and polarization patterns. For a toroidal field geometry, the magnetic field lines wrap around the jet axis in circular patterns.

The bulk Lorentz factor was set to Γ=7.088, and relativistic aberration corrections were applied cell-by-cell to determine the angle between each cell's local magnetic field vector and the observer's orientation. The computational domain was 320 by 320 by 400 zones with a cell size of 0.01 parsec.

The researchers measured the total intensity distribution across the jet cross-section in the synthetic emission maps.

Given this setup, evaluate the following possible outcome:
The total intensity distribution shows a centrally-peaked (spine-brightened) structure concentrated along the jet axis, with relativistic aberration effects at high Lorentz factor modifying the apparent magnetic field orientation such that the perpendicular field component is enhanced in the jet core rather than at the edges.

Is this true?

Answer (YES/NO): NO